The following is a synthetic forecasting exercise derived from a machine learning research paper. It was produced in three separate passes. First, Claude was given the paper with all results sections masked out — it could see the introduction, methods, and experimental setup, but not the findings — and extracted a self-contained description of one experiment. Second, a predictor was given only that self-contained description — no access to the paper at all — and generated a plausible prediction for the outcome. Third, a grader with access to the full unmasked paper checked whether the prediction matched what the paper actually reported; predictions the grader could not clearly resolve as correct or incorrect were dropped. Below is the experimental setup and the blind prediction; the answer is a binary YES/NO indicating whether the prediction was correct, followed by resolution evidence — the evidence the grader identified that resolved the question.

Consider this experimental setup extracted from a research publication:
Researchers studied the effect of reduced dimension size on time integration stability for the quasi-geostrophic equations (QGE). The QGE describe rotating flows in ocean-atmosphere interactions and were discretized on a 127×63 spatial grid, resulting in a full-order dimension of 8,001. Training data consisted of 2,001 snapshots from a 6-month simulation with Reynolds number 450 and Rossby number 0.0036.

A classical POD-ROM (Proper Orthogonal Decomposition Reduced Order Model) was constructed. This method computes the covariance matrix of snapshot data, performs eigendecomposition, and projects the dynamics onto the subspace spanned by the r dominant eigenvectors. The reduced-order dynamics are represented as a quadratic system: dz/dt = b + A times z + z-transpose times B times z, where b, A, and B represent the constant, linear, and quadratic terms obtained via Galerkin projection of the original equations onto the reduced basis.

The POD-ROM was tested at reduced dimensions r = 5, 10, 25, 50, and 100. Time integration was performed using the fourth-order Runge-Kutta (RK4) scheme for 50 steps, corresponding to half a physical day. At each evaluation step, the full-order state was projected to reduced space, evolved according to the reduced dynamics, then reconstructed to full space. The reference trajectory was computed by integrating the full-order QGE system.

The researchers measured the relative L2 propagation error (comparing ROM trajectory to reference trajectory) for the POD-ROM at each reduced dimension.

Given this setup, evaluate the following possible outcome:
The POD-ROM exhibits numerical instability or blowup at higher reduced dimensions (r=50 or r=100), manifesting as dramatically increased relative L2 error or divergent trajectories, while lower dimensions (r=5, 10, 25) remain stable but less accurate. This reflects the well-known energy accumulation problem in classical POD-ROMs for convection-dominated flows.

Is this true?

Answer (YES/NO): NO